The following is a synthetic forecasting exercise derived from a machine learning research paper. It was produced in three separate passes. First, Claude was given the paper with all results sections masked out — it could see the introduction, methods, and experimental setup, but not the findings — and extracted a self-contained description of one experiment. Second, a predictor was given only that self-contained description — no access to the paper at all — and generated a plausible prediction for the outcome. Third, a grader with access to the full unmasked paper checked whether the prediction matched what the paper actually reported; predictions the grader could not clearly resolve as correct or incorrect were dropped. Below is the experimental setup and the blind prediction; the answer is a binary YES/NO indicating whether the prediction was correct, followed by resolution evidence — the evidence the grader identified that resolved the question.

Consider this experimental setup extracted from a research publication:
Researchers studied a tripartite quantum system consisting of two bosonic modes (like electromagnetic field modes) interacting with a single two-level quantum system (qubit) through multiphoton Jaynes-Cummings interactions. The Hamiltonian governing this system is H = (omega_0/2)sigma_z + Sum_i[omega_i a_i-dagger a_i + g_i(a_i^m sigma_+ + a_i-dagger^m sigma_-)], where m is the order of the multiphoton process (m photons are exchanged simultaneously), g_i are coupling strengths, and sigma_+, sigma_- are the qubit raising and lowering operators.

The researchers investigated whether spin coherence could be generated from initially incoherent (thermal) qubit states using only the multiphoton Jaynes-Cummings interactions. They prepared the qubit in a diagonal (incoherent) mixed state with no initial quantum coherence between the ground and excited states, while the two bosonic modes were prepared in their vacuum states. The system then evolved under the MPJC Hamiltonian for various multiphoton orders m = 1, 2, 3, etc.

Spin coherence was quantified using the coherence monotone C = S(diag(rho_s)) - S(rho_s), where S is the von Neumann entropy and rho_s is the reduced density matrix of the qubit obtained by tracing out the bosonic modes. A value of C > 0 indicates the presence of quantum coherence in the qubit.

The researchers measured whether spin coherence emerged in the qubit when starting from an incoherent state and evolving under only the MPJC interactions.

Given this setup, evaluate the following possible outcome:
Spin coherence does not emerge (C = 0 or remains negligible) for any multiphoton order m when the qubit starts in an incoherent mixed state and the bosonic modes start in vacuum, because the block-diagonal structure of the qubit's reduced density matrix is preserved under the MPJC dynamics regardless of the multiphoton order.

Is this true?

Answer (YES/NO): YES